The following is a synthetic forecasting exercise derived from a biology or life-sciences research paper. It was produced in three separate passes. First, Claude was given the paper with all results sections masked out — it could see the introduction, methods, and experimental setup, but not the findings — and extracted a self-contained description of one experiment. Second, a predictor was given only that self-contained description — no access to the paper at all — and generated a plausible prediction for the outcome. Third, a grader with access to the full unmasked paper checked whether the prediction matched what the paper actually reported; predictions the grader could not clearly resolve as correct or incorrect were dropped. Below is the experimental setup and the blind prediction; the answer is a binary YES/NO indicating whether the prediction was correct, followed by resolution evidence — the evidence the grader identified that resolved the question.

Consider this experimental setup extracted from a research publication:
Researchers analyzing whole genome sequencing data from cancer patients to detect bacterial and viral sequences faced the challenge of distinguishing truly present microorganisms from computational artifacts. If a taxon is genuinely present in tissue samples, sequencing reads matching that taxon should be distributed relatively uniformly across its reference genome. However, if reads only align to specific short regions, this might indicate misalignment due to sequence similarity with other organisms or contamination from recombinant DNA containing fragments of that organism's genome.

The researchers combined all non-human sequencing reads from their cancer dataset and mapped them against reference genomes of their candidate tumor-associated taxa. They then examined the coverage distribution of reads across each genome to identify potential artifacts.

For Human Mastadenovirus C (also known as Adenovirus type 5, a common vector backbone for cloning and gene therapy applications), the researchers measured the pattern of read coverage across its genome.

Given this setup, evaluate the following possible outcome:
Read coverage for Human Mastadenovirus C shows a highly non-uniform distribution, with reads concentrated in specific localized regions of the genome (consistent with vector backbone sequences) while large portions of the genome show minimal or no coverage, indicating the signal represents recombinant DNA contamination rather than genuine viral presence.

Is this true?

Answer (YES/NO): YES